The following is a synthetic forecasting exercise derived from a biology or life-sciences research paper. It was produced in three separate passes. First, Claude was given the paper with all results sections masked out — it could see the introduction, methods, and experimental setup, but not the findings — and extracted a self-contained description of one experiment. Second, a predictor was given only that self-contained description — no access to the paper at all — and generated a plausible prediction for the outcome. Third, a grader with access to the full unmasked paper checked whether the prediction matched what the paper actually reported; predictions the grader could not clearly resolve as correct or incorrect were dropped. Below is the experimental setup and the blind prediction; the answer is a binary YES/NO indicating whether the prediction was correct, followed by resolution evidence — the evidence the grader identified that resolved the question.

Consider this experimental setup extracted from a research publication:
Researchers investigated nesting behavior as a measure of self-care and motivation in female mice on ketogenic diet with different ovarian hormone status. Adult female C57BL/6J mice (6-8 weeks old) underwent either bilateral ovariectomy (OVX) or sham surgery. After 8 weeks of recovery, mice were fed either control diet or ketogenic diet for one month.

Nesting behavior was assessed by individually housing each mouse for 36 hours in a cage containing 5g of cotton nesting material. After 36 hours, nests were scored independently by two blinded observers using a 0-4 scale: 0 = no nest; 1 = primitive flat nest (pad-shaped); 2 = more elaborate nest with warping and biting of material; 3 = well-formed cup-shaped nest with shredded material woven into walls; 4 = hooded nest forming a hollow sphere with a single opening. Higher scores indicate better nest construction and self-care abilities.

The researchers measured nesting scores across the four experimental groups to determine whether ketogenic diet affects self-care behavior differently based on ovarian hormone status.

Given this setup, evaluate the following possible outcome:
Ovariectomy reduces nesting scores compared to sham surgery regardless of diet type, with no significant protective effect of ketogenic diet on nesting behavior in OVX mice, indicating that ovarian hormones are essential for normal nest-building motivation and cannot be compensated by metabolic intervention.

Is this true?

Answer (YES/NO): NO